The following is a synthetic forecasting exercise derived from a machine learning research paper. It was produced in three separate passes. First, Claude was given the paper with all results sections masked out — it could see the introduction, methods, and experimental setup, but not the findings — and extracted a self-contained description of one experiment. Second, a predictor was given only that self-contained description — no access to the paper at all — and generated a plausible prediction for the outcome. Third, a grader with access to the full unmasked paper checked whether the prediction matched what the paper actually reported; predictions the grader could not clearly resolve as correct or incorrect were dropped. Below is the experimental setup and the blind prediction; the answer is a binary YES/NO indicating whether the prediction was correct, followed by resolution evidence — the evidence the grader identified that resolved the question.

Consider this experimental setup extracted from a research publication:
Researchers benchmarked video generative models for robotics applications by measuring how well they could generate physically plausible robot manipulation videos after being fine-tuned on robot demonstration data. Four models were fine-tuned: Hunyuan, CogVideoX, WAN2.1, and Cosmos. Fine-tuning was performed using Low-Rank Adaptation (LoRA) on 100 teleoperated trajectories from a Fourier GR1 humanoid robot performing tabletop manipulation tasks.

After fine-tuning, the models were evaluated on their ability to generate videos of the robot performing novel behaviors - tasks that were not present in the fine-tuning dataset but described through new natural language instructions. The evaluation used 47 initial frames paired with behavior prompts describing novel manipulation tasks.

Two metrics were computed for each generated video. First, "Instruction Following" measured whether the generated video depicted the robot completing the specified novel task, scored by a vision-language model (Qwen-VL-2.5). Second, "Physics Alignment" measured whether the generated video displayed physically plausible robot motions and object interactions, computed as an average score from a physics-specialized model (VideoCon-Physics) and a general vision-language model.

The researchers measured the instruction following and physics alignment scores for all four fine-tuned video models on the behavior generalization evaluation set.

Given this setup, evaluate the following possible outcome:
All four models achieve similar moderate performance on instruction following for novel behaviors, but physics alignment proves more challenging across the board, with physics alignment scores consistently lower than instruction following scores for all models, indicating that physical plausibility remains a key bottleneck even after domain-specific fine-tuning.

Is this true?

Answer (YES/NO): NO